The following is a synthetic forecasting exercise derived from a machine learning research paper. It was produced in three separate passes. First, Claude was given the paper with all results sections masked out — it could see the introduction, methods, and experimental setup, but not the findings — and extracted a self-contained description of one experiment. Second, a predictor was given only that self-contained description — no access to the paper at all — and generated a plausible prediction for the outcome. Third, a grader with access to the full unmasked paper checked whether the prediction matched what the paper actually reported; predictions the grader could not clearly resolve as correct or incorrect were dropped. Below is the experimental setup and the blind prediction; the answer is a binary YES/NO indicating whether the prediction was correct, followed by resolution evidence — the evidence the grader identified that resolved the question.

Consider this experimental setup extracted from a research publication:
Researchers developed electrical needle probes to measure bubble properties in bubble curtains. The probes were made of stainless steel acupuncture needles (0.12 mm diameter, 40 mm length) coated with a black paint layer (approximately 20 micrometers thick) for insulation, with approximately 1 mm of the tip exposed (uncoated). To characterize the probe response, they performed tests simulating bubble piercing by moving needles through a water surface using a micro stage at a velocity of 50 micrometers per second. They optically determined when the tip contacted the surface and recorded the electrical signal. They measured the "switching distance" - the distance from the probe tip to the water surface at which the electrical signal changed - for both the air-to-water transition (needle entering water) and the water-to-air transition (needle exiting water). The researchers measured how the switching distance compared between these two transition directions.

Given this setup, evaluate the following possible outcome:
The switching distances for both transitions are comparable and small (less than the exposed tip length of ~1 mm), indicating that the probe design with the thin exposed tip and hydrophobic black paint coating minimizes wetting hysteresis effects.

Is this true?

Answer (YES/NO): NO